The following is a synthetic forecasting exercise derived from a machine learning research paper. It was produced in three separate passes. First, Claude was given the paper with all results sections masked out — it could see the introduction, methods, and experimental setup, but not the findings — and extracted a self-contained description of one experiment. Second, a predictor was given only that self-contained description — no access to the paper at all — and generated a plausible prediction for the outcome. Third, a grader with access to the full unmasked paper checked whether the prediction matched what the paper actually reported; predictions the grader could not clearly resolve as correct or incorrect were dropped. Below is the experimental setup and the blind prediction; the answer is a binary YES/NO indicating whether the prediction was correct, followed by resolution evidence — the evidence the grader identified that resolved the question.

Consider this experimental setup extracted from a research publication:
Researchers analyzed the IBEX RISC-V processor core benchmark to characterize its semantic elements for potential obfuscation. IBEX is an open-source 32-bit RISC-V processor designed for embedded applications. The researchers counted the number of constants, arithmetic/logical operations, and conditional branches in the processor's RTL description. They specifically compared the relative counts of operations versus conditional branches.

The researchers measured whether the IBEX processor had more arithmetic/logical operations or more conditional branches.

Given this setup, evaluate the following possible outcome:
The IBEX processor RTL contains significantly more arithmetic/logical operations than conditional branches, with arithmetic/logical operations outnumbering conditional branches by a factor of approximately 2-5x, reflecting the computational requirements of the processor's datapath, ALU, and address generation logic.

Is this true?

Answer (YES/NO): NO